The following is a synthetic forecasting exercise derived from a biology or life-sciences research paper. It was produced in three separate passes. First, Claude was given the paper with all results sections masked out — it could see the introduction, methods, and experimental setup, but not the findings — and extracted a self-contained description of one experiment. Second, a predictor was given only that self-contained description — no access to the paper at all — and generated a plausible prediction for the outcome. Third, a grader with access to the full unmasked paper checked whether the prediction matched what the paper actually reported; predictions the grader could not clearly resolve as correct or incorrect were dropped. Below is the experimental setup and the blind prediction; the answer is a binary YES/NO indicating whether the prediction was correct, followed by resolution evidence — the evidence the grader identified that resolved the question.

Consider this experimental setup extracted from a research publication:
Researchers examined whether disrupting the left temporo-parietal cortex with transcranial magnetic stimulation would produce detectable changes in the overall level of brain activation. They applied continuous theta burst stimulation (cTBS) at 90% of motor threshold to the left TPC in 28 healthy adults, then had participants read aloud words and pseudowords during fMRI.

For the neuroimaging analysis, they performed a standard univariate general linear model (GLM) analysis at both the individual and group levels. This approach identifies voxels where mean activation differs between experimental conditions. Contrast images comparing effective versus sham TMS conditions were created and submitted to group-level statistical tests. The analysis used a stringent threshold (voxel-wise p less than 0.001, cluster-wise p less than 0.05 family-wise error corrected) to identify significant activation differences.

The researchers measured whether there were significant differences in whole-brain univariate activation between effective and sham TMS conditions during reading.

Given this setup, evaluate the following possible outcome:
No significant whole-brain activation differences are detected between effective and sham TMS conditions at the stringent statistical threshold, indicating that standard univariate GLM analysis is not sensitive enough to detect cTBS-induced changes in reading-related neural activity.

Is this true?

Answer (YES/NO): YES